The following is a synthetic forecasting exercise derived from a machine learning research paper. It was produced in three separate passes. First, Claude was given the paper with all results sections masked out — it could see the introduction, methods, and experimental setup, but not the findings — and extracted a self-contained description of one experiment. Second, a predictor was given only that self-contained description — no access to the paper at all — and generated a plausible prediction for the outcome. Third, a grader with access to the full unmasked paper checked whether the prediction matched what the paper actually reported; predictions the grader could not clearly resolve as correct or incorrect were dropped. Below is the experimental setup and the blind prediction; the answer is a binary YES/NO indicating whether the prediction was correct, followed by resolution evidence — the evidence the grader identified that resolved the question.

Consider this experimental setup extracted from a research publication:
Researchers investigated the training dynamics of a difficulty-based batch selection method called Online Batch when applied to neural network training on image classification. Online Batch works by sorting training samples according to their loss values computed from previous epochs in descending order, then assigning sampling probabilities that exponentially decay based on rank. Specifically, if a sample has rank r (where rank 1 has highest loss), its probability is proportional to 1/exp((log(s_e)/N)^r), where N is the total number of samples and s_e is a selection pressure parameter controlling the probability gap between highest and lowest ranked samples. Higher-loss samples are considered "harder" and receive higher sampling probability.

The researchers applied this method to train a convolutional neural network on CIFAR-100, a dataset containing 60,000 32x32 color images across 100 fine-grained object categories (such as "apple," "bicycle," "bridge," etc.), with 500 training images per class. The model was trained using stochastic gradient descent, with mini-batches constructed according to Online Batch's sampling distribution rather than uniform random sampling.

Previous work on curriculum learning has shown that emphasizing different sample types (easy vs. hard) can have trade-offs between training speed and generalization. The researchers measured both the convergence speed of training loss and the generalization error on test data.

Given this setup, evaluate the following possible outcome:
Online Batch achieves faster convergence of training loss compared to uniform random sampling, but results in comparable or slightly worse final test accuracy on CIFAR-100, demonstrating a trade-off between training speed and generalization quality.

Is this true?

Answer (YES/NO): YES